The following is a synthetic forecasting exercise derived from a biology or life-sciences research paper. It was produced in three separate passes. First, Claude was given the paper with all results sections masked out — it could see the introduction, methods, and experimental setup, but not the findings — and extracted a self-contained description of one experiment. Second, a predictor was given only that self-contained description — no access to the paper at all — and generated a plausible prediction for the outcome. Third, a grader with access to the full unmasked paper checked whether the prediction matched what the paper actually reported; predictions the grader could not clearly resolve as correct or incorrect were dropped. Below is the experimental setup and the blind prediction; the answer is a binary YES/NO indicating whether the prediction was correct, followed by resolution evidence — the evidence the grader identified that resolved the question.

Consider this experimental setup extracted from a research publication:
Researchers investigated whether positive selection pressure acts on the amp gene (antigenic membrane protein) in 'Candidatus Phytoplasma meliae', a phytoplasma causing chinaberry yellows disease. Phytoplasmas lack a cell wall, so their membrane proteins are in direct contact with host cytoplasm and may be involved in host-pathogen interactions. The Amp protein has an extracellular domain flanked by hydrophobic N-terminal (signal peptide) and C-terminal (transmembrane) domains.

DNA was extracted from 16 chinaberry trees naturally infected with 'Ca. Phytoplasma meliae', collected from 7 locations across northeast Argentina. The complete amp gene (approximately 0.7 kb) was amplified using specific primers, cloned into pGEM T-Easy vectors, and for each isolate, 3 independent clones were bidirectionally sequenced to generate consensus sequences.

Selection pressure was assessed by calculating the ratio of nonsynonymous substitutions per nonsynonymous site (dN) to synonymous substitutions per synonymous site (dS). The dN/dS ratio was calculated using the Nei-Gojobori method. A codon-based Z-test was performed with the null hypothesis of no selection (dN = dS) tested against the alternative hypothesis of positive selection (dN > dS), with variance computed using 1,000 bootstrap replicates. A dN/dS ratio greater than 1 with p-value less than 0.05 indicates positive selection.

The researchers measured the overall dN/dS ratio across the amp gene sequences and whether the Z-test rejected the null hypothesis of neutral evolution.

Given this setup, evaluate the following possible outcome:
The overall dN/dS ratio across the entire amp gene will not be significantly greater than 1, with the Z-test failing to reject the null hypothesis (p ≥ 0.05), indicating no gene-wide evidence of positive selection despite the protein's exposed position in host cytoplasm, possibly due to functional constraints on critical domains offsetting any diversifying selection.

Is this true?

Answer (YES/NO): NO